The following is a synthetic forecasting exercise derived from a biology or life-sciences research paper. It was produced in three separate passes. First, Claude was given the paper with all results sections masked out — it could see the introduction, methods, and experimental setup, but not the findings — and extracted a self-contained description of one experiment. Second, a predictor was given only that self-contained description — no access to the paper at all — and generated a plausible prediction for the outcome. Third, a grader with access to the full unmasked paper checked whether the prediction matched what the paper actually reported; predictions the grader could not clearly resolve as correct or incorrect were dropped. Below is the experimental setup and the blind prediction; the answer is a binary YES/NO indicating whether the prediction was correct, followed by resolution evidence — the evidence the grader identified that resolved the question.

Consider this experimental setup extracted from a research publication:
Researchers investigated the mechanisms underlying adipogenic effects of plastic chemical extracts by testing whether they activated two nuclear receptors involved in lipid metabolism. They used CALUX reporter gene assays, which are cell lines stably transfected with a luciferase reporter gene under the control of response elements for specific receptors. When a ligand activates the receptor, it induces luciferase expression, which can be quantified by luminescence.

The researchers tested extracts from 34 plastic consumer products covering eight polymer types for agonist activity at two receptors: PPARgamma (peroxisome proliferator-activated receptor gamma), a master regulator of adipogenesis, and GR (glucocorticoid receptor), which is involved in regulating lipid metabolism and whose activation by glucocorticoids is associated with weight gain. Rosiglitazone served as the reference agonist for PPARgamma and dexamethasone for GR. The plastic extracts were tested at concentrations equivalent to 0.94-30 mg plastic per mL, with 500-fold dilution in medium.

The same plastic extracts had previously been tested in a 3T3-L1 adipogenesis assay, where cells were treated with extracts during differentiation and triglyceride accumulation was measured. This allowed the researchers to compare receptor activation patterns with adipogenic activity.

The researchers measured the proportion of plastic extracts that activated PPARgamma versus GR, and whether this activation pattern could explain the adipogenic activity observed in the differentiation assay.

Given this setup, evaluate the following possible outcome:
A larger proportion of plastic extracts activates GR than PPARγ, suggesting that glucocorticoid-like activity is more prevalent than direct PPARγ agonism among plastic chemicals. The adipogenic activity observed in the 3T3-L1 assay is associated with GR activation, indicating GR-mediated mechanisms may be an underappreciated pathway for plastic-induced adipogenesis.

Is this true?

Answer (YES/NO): NO